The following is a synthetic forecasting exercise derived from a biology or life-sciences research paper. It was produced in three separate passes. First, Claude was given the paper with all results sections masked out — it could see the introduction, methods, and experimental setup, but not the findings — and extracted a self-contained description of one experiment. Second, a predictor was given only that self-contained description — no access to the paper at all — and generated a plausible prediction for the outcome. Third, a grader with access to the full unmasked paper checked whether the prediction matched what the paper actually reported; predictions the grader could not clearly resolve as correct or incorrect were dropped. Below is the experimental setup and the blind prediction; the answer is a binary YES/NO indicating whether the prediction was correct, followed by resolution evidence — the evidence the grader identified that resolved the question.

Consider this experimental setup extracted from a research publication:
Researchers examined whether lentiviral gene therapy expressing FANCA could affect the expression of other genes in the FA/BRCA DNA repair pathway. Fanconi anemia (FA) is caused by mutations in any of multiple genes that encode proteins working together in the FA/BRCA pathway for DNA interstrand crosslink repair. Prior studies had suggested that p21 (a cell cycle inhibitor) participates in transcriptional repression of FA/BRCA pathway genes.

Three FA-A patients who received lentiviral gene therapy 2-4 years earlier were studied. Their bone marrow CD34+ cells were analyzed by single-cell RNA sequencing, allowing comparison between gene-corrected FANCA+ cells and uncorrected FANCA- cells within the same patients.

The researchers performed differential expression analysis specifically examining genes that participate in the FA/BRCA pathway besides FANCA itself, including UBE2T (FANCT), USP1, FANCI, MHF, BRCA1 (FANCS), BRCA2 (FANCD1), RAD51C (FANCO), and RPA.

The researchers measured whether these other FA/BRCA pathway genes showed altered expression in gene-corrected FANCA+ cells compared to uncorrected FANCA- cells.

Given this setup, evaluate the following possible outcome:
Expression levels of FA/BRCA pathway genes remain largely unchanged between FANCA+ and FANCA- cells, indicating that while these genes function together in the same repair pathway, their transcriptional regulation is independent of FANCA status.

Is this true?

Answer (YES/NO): NO